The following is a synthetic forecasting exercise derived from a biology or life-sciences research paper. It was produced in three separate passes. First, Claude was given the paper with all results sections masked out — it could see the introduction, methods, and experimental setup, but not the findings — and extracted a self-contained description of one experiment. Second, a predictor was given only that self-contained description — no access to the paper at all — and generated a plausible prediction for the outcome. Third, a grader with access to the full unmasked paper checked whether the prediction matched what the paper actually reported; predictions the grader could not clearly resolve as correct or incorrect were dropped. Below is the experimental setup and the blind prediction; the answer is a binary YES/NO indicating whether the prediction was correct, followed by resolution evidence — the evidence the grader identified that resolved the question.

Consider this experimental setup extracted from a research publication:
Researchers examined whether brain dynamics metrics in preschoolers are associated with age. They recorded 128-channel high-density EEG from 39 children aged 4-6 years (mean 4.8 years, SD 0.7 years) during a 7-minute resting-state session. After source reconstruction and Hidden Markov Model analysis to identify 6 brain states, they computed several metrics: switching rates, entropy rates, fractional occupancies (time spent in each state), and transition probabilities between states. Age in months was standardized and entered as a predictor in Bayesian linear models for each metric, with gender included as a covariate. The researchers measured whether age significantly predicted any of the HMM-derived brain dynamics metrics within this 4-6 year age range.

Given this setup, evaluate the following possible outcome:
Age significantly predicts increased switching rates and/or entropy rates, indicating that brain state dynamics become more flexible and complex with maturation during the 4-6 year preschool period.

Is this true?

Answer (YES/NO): NO